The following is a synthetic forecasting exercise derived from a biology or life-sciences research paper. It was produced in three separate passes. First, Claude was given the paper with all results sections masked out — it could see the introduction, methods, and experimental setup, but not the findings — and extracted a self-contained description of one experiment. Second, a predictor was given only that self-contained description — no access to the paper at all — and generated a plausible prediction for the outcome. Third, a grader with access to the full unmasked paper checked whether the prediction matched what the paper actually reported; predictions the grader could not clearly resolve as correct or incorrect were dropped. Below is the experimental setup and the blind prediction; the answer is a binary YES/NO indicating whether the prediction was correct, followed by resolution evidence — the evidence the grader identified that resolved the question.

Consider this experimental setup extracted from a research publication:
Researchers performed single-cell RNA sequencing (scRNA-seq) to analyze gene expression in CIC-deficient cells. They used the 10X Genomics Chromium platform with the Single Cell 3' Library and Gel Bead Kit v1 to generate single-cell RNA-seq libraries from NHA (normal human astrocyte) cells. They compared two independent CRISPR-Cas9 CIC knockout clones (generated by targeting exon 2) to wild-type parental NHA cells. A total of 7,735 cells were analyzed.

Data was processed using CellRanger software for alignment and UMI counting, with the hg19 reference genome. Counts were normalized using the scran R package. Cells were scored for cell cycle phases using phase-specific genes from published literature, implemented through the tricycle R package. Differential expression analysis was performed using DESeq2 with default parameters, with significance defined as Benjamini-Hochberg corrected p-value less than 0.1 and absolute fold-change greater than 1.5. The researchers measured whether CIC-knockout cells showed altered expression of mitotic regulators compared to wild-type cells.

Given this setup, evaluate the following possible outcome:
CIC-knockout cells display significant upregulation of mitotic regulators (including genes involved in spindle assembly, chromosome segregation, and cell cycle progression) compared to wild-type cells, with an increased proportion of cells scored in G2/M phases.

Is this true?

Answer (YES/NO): NO